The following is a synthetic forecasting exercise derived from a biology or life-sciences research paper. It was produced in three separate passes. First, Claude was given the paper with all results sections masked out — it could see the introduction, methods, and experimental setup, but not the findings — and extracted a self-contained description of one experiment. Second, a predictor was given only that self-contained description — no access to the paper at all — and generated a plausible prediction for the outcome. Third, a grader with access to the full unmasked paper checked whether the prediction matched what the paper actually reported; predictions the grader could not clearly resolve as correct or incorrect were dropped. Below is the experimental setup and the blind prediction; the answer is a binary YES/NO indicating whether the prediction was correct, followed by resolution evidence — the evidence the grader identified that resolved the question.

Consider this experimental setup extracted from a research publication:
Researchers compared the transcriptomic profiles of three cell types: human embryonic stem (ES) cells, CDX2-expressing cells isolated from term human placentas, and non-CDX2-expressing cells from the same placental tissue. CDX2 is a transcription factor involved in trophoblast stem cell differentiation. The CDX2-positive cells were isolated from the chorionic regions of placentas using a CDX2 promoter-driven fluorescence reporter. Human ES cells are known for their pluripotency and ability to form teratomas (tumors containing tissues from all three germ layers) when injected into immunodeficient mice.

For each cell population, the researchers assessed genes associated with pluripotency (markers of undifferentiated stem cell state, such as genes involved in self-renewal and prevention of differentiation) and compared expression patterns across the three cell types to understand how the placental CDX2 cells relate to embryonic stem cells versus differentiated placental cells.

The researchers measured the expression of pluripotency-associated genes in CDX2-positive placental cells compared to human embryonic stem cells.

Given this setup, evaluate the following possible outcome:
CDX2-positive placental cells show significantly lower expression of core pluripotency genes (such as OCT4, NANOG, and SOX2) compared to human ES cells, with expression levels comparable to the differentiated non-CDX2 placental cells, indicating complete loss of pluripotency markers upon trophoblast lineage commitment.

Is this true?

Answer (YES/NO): NO